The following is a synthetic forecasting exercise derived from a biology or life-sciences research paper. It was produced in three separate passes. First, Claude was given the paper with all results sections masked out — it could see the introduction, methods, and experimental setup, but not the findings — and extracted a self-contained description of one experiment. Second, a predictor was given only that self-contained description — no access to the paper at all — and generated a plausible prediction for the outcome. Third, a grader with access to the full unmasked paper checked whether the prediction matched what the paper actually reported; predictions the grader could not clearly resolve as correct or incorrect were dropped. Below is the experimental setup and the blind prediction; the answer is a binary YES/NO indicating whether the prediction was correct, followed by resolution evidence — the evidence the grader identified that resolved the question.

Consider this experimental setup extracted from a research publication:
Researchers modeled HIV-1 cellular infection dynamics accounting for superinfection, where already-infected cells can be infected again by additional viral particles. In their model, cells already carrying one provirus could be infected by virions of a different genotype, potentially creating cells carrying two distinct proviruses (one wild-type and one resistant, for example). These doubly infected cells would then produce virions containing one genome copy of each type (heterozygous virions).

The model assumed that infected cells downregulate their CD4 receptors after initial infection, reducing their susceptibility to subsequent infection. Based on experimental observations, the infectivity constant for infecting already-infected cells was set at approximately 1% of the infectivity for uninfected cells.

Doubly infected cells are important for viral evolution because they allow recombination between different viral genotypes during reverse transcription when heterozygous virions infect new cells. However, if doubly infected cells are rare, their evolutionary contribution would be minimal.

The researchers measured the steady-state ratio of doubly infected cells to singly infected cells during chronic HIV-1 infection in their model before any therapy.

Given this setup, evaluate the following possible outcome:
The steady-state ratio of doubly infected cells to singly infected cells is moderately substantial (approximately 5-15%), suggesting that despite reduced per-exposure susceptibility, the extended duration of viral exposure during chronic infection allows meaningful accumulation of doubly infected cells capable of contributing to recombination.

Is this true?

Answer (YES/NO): NO